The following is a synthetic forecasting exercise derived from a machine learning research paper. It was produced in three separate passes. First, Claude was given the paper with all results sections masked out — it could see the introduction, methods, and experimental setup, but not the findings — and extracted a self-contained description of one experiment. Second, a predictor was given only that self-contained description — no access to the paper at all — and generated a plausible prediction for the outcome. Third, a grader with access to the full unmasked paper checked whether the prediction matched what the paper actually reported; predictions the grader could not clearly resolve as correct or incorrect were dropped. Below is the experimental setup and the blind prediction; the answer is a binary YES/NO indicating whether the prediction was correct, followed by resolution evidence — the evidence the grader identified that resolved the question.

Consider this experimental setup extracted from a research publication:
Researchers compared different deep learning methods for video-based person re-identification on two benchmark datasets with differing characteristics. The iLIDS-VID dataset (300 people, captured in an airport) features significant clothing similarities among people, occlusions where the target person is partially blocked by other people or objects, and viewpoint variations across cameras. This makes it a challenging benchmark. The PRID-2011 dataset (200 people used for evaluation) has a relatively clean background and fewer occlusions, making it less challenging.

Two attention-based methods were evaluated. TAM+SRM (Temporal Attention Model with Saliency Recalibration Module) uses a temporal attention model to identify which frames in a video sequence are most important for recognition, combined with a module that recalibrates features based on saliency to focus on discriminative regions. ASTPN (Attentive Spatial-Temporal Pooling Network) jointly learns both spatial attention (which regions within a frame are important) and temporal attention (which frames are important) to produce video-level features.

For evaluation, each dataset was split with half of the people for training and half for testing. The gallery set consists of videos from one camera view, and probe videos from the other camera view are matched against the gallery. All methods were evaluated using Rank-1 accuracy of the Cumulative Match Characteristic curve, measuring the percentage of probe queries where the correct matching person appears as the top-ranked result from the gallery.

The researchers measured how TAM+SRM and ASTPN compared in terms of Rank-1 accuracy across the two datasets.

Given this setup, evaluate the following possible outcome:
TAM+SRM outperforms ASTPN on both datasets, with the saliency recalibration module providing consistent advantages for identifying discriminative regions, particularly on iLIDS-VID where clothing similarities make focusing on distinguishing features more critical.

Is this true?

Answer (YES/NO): NO